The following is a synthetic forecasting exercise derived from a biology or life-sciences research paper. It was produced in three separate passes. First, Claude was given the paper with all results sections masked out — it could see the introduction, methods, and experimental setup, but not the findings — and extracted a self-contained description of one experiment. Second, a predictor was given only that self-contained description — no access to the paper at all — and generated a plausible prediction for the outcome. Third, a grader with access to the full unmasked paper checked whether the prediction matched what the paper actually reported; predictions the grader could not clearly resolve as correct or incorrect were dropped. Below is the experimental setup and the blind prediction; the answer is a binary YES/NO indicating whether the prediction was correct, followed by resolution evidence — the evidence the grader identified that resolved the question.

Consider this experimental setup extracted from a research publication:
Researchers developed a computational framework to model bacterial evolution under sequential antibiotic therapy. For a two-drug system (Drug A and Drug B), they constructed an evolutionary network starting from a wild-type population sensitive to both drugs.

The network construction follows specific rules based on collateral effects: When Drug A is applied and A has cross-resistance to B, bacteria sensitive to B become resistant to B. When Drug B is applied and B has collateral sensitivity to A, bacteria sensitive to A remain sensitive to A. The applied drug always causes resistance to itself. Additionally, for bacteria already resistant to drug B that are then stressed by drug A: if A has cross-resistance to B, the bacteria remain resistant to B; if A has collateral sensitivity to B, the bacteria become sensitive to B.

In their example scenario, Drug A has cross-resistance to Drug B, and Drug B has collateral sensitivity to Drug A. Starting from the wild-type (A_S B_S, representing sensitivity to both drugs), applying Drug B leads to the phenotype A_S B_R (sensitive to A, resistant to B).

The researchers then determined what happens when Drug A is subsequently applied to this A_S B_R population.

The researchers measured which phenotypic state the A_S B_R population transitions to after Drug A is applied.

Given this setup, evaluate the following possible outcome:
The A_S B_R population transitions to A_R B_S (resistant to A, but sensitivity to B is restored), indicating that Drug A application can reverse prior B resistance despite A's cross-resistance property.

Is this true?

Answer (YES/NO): NO